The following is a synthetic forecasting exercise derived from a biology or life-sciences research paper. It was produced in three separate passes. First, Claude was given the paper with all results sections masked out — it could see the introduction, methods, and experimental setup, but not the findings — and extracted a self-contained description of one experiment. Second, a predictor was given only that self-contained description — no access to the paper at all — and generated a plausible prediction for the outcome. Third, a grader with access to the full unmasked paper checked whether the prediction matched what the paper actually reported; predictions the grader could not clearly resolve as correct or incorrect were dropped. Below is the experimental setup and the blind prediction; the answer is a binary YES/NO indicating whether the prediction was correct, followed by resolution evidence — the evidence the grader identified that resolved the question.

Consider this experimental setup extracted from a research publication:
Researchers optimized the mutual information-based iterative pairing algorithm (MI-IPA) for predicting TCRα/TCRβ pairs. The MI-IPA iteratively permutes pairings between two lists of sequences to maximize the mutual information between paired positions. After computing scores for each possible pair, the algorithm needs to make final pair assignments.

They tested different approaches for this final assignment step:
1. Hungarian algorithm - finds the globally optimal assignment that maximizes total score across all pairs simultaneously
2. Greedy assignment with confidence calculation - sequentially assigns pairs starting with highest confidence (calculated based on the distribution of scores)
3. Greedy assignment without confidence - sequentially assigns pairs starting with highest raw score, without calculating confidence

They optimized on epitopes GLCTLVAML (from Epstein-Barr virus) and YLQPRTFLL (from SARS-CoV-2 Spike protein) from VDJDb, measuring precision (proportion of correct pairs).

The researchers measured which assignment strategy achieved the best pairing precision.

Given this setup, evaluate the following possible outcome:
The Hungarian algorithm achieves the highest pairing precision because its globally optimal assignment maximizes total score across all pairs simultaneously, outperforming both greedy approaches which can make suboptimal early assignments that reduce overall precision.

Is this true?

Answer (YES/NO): NO